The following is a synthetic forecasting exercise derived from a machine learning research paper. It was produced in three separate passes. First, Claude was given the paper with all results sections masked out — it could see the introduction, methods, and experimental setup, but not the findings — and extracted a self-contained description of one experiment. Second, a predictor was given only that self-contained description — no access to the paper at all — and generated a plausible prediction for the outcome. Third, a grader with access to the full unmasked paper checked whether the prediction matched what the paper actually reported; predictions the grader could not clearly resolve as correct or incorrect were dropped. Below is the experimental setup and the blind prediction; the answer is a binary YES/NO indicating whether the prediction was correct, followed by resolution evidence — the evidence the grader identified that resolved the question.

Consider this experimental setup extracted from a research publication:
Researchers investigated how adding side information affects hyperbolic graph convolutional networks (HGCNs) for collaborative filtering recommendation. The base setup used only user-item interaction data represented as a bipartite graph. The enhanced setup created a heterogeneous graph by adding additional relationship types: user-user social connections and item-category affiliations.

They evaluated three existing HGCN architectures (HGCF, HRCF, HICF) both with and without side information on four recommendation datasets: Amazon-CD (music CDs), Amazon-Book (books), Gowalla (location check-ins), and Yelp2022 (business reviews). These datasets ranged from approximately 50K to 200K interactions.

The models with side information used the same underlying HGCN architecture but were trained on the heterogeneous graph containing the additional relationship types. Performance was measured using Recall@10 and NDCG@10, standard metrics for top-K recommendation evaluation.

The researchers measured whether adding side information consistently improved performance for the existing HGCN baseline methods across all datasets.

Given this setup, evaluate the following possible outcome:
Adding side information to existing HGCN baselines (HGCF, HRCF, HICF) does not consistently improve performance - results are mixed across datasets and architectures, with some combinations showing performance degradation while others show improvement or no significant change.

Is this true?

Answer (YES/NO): YES